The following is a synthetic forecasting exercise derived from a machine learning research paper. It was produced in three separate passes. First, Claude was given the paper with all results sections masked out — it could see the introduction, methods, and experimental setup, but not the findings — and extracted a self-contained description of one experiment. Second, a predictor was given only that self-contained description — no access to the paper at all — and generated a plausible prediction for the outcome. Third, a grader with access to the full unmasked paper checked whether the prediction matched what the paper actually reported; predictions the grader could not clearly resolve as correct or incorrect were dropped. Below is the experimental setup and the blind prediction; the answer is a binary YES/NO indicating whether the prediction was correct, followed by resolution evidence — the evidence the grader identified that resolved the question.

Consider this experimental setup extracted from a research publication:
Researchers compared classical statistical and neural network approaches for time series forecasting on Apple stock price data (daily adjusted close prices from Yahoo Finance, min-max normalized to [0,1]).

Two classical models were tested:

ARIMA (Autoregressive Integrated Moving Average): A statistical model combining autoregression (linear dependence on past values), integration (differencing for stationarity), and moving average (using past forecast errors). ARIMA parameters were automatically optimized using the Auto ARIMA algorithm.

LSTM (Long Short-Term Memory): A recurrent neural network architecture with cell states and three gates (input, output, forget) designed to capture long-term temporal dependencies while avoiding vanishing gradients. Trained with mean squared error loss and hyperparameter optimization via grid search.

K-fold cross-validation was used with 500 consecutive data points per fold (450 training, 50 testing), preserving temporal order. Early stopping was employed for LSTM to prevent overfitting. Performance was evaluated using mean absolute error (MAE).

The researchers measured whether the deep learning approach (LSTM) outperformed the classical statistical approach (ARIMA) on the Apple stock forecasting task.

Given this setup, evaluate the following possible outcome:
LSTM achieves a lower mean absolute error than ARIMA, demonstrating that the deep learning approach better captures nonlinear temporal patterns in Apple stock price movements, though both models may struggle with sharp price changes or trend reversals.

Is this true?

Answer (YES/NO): NO